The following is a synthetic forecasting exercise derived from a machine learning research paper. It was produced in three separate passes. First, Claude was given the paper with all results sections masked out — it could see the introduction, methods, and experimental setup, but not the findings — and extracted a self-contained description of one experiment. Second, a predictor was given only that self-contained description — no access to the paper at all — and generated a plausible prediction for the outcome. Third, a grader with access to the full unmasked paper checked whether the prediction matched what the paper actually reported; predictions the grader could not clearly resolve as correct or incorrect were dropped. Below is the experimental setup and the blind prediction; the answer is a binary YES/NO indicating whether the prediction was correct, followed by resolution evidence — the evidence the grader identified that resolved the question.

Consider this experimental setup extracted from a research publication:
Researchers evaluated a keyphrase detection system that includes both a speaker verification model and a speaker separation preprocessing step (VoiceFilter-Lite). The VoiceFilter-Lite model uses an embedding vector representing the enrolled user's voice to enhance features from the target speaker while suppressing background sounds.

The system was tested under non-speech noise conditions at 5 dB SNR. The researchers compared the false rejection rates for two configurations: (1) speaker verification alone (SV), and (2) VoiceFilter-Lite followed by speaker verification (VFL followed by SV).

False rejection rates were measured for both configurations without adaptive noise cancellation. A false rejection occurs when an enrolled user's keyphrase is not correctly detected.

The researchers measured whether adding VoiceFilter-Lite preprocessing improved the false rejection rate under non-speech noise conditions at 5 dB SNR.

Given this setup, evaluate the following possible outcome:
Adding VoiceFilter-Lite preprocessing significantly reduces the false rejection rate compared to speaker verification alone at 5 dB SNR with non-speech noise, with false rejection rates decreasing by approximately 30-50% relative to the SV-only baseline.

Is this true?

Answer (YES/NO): NO